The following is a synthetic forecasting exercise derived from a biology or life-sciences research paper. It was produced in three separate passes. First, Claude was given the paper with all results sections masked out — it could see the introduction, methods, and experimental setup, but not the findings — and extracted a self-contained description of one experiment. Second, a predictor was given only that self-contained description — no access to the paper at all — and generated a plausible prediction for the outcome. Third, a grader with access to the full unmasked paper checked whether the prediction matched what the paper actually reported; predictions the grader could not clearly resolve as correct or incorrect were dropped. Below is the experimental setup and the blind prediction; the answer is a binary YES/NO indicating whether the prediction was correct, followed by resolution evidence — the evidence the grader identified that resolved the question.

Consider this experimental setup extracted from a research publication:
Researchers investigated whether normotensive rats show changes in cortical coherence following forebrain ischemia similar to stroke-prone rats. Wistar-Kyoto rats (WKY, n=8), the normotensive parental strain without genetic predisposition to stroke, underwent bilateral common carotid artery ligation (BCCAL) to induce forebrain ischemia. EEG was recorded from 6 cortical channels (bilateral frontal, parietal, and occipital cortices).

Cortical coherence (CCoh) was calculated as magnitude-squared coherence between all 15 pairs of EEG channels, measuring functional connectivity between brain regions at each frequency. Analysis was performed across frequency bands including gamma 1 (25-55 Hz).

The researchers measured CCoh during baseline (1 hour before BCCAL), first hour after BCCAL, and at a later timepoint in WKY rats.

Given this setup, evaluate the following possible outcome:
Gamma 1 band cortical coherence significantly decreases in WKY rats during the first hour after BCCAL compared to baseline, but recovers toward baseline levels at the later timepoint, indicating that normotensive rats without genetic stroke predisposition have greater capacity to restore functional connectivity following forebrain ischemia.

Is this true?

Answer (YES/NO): YES